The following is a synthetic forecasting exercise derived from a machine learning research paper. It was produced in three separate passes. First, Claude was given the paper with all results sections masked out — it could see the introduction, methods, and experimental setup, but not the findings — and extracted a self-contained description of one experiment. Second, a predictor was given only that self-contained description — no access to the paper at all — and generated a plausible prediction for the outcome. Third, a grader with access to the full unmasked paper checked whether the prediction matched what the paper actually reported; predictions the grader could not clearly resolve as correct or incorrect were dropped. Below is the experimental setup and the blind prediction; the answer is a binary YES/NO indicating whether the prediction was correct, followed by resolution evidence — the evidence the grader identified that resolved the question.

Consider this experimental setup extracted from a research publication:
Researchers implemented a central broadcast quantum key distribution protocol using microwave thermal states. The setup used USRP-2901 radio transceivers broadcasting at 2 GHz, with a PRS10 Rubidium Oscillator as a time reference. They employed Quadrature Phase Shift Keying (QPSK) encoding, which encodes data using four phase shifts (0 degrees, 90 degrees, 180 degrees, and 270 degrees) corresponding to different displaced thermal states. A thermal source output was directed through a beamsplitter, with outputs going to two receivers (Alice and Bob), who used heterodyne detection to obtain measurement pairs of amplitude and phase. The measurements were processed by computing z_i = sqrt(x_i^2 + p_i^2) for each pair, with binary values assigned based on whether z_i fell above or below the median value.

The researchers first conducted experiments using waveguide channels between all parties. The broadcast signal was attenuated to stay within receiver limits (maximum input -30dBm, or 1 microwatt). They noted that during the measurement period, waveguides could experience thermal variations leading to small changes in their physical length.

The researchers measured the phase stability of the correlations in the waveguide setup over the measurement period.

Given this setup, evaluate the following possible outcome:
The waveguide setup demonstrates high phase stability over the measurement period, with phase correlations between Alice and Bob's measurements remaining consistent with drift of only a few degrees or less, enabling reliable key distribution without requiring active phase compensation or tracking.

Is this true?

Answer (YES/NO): NO